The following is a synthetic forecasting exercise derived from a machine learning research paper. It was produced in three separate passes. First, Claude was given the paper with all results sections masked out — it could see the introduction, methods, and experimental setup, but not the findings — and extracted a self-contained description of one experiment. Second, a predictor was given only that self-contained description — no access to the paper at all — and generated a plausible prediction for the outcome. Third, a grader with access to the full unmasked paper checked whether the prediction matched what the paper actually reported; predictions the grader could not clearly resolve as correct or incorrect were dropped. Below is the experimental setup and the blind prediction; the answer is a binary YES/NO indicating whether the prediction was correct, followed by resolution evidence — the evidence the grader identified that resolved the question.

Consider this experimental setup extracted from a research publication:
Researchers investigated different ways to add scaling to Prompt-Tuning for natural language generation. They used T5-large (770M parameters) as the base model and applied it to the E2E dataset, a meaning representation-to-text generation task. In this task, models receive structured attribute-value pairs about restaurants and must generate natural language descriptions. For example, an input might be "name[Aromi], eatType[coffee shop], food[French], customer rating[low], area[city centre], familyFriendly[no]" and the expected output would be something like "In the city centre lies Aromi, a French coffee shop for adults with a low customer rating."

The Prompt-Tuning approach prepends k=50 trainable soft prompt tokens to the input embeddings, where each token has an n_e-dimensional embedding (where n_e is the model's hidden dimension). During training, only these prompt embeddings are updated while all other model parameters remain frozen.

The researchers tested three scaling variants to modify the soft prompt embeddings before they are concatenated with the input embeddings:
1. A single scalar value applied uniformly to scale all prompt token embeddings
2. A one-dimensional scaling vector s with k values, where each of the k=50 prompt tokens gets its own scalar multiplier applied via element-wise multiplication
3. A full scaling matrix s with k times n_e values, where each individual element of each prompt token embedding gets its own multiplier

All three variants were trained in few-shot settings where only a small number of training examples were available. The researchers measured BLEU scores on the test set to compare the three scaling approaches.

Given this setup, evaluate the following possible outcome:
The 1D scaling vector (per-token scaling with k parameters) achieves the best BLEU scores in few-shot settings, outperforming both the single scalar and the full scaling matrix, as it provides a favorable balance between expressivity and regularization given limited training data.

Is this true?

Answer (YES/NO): YES